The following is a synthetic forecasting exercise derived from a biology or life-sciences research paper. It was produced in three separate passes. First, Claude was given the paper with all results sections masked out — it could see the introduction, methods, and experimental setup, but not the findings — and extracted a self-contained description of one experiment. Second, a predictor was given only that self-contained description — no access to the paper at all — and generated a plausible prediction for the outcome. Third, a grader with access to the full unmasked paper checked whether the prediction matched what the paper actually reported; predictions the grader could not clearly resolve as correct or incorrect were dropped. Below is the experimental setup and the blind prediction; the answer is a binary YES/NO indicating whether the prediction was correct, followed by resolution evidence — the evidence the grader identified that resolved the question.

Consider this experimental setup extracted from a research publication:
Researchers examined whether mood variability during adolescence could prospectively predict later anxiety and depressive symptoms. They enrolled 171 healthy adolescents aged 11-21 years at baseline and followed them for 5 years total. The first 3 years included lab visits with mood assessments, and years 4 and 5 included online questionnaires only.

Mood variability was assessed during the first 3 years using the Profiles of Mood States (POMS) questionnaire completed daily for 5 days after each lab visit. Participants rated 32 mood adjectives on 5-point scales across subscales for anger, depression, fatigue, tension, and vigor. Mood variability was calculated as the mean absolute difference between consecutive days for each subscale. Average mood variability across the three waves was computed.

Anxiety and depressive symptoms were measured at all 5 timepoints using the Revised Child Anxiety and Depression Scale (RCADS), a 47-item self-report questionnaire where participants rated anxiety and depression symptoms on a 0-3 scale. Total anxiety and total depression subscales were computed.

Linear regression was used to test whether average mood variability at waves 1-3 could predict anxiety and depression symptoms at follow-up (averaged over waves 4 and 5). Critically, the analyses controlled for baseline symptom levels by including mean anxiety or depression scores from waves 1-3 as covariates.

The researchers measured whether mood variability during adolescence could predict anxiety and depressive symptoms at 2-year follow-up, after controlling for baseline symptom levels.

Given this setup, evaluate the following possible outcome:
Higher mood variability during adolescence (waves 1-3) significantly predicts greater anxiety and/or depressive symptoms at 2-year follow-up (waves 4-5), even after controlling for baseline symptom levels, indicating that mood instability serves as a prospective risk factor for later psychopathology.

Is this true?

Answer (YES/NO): NO